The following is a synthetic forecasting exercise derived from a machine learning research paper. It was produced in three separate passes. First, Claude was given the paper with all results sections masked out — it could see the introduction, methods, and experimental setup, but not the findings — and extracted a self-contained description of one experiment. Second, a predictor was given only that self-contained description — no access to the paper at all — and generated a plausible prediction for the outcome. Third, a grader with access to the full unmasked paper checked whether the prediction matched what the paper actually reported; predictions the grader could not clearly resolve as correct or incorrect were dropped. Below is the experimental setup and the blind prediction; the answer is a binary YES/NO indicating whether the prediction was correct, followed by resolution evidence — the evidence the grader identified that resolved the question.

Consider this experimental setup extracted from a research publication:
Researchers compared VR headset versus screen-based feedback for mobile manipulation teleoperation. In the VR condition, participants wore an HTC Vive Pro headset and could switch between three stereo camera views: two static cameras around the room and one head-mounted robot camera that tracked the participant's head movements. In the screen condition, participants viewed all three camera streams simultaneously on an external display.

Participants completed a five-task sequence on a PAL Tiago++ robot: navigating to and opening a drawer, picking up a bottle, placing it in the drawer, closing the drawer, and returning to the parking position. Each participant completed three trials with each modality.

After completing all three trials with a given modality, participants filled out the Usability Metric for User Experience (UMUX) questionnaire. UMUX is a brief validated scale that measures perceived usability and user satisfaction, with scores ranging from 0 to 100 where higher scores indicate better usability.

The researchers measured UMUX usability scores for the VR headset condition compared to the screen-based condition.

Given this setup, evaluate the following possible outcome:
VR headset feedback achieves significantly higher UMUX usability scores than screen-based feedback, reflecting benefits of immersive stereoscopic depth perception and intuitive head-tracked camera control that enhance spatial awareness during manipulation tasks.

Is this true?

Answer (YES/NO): NO